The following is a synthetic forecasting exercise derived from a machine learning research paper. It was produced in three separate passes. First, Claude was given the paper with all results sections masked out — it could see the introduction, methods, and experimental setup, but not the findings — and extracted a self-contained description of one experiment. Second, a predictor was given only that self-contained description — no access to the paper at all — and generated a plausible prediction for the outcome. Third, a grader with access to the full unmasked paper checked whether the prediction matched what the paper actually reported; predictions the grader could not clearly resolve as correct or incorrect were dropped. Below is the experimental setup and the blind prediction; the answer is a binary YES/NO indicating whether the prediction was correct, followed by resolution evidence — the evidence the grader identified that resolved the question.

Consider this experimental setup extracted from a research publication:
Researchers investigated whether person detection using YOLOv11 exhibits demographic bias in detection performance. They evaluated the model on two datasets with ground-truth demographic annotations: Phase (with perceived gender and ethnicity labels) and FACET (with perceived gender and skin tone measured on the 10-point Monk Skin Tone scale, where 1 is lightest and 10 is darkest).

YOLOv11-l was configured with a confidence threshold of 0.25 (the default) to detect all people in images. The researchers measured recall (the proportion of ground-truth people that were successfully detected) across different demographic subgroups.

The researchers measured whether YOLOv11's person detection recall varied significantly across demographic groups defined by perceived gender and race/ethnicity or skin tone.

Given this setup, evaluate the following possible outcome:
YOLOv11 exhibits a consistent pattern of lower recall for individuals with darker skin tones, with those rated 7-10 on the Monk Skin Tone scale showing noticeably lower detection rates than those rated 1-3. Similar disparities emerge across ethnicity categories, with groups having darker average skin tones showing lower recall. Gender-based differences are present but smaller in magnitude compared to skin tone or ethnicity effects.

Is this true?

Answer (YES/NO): NO